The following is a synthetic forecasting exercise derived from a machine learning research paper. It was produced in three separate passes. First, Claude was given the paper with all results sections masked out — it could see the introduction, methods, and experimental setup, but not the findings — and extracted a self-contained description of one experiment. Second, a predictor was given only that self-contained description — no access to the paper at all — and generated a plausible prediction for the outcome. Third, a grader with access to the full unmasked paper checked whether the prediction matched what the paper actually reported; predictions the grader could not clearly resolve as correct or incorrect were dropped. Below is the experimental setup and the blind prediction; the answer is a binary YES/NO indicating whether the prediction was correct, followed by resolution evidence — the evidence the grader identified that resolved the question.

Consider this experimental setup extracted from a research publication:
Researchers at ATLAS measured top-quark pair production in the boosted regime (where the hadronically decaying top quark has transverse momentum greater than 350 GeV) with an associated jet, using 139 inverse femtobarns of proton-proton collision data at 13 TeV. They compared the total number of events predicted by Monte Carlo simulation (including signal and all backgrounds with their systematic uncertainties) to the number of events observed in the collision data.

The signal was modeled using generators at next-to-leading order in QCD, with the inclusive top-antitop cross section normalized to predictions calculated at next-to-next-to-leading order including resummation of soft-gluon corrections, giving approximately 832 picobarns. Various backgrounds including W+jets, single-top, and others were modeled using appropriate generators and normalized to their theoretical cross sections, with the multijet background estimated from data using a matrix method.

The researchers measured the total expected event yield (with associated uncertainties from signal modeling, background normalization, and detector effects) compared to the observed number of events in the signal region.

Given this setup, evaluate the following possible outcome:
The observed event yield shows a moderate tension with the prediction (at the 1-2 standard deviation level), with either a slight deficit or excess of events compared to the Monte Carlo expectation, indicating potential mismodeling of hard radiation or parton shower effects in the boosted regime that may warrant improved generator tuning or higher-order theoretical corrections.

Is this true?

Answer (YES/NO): NO